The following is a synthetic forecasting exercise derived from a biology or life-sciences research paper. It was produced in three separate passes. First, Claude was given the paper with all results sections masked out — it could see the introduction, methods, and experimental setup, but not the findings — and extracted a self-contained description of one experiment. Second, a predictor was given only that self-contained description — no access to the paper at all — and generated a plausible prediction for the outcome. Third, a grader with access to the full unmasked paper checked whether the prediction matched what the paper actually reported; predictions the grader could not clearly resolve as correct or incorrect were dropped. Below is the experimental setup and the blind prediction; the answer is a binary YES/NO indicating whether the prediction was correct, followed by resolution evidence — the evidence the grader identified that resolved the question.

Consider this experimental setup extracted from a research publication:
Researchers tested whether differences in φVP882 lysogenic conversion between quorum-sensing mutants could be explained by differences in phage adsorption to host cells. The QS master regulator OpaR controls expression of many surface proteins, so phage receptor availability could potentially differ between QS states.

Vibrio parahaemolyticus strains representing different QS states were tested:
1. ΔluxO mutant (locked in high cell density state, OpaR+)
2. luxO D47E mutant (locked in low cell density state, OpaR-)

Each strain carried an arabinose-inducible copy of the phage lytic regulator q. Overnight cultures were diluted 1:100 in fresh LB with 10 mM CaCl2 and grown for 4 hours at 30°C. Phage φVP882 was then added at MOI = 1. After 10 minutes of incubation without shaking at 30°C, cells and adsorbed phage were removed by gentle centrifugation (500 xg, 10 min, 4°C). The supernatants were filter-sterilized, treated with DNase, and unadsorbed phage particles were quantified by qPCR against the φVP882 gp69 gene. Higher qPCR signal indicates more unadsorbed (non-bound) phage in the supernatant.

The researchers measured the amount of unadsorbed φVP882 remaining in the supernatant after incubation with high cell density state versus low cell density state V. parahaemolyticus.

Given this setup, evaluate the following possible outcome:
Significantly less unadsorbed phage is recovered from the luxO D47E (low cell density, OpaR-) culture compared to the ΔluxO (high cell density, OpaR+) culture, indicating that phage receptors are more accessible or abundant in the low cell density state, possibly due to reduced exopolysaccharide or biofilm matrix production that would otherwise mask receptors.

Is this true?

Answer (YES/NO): YES